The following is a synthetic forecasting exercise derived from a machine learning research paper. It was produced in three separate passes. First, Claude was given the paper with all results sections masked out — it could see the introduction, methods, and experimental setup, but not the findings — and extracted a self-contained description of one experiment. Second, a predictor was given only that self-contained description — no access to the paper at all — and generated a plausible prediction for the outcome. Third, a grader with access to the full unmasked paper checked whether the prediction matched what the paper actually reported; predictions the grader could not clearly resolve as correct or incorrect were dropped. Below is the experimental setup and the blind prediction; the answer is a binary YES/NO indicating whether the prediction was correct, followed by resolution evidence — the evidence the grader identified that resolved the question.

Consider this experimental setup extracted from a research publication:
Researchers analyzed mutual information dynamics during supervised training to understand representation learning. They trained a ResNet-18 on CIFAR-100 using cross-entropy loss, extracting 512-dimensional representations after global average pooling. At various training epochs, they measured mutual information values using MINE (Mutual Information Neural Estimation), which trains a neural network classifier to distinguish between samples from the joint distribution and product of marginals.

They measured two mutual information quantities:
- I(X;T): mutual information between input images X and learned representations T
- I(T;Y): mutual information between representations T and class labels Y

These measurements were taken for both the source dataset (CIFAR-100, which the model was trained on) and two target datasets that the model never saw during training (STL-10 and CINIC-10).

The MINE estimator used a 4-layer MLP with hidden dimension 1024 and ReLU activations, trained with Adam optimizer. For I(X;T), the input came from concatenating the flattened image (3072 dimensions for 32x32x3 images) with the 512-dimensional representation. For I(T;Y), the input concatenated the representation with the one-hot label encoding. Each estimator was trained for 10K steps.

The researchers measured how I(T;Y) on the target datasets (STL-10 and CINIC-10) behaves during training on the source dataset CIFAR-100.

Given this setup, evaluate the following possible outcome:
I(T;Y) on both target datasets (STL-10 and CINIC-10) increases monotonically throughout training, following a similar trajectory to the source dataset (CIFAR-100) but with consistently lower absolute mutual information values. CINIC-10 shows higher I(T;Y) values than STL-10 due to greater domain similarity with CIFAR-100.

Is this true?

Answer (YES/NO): NO